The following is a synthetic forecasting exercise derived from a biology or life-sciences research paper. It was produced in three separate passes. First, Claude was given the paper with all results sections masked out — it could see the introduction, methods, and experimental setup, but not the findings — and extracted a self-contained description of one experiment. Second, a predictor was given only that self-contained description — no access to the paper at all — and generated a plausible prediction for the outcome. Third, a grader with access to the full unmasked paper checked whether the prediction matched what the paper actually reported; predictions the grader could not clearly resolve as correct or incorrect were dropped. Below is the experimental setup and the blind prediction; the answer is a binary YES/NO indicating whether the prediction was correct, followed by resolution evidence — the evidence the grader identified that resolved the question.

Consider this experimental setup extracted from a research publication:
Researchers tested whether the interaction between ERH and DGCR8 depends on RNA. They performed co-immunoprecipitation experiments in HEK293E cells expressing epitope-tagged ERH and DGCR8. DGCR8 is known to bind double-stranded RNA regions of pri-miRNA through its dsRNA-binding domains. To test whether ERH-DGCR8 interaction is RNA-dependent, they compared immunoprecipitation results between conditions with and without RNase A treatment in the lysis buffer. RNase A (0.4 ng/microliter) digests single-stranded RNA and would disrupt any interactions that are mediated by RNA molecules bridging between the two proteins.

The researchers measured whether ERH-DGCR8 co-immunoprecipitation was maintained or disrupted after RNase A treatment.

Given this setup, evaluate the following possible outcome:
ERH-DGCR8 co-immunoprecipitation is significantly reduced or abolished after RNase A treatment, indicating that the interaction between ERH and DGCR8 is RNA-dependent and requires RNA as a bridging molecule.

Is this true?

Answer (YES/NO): NO